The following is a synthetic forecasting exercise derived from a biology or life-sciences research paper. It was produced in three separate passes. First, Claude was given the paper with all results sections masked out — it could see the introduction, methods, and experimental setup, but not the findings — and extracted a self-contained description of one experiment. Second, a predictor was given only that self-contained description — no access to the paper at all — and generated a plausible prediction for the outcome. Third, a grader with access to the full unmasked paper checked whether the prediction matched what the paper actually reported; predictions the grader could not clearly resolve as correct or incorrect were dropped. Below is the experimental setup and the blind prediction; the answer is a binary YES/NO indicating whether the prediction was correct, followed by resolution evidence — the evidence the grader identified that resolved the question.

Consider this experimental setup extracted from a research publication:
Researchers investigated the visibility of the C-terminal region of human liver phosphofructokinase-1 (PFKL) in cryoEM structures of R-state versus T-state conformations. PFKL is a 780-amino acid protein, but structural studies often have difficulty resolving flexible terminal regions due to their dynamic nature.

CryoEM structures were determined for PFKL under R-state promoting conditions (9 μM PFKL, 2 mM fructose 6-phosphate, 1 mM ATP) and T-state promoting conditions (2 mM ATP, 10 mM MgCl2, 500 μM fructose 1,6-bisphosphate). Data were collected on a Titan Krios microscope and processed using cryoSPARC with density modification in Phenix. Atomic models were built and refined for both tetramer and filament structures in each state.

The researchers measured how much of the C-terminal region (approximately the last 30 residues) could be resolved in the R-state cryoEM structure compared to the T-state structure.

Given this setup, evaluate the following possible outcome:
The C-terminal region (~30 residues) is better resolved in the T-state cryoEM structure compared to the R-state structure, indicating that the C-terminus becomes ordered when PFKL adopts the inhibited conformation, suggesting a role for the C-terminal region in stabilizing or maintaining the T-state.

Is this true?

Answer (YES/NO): YES